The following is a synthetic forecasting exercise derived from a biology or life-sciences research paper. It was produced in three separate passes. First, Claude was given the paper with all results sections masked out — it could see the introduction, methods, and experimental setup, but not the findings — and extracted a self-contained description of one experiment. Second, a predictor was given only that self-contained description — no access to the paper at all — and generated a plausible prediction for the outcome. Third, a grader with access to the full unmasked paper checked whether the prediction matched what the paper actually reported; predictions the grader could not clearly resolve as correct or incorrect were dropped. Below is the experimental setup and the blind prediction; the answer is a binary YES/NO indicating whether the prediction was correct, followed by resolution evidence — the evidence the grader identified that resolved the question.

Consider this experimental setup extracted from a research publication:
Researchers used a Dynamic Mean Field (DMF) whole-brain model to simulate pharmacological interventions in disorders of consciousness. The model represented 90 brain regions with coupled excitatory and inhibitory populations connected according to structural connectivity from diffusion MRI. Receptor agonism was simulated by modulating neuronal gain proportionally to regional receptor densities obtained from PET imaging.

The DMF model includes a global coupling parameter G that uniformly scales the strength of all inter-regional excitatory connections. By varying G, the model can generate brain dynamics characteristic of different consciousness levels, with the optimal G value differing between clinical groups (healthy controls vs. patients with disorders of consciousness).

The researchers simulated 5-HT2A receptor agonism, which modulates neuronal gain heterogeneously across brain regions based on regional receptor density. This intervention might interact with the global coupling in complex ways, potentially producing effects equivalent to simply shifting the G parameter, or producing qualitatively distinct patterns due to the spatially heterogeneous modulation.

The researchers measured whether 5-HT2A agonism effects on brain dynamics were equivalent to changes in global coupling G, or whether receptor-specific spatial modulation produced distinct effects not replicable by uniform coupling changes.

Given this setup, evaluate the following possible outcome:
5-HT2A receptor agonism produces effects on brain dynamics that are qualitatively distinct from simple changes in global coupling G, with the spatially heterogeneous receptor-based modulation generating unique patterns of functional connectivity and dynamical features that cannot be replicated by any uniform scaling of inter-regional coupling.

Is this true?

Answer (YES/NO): NO